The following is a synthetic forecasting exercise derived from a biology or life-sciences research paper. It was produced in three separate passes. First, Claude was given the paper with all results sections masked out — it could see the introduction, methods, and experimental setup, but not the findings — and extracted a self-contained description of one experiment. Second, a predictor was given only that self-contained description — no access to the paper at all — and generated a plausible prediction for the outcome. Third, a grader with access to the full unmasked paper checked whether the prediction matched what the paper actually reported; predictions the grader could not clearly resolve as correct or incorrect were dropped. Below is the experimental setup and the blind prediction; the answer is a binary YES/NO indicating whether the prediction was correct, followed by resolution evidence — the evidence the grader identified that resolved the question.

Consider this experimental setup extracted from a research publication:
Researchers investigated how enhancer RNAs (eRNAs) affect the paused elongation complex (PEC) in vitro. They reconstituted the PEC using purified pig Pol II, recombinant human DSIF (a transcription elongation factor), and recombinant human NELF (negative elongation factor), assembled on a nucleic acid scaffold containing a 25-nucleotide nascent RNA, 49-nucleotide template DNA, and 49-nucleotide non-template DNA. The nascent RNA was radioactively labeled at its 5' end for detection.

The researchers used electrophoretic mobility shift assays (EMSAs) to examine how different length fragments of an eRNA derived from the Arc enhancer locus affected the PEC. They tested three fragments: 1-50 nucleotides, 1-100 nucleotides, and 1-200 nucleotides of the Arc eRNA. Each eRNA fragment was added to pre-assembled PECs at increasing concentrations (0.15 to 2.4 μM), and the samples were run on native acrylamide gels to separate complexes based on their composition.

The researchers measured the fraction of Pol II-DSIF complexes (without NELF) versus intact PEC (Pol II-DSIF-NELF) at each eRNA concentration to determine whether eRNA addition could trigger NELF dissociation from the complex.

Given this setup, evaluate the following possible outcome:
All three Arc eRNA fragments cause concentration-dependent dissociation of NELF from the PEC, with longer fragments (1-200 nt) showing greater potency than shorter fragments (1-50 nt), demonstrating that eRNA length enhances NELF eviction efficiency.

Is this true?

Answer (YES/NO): NO